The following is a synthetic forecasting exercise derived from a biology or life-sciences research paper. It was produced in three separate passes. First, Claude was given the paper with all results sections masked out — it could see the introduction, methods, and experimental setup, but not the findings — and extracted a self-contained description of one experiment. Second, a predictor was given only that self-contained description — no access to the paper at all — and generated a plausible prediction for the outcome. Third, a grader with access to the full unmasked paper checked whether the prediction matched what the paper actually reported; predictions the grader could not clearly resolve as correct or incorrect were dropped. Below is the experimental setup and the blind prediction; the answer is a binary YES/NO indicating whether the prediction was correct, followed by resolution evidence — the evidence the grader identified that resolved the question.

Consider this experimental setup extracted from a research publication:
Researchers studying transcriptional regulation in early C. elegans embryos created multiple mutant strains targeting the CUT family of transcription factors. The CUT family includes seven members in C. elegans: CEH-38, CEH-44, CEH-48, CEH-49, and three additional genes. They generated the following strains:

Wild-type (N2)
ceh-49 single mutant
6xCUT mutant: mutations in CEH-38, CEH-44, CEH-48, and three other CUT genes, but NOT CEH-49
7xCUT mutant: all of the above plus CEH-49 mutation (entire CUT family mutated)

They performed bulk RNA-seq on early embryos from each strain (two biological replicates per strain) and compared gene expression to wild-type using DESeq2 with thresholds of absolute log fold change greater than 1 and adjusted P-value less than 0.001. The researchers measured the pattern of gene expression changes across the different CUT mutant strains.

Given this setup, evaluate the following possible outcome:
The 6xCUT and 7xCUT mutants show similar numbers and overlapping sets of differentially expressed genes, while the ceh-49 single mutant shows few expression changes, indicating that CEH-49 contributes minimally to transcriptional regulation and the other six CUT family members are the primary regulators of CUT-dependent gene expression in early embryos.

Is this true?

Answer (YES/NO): NO